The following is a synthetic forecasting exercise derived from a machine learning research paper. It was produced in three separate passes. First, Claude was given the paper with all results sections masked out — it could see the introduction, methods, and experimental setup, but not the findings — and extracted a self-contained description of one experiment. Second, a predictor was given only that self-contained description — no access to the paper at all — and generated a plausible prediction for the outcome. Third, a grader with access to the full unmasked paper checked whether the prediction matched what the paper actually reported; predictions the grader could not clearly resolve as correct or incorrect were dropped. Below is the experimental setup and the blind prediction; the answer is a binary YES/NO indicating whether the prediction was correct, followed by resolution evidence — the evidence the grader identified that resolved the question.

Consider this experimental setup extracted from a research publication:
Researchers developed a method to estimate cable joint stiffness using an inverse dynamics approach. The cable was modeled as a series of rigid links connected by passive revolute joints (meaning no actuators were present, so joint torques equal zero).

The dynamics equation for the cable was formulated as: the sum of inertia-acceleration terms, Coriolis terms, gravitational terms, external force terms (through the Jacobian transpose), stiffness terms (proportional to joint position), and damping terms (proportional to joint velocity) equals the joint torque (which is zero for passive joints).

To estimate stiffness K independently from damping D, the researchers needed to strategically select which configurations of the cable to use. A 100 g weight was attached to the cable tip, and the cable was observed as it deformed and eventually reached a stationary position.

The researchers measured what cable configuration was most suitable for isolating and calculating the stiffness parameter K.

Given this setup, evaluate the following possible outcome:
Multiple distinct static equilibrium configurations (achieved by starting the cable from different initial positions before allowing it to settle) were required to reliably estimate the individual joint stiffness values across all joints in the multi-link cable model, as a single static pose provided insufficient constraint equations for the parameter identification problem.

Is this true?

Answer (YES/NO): NO